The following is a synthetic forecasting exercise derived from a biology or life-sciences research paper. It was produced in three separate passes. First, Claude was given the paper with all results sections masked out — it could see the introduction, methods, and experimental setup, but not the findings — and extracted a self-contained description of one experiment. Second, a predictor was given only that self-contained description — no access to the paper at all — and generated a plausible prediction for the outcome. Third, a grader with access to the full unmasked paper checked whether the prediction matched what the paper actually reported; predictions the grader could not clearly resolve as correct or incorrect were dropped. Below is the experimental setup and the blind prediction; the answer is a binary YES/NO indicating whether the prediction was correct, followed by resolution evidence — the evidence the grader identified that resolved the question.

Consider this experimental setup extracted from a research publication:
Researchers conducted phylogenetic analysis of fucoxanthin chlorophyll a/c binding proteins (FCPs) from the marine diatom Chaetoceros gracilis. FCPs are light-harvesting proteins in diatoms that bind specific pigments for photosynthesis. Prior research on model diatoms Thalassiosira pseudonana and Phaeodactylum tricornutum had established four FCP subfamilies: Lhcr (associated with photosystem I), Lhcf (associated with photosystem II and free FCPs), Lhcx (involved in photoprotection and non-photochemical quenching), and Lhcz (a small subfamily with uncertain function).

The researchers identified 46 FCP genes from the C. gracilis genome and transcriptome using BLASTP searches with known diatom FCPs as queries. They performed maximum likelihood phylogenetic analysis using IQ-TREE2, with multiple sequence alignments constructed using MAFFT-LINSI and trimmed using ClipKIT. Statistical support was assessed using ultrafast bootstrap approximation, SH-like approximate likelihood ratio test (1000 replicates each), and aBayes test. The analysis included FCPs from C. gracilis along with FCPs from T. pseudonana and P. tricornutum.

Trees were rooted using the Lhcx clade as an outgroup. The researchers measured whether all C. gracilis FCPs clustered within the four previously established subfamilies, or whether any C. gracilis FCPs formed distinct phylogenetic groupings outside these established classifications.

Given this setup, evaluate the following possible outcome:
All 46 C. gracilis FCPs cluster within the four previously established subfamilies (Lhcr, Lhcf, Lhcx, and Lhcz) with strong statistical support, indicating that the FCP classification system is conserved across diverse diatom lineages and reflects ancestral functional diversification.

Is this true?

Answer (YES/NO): NO